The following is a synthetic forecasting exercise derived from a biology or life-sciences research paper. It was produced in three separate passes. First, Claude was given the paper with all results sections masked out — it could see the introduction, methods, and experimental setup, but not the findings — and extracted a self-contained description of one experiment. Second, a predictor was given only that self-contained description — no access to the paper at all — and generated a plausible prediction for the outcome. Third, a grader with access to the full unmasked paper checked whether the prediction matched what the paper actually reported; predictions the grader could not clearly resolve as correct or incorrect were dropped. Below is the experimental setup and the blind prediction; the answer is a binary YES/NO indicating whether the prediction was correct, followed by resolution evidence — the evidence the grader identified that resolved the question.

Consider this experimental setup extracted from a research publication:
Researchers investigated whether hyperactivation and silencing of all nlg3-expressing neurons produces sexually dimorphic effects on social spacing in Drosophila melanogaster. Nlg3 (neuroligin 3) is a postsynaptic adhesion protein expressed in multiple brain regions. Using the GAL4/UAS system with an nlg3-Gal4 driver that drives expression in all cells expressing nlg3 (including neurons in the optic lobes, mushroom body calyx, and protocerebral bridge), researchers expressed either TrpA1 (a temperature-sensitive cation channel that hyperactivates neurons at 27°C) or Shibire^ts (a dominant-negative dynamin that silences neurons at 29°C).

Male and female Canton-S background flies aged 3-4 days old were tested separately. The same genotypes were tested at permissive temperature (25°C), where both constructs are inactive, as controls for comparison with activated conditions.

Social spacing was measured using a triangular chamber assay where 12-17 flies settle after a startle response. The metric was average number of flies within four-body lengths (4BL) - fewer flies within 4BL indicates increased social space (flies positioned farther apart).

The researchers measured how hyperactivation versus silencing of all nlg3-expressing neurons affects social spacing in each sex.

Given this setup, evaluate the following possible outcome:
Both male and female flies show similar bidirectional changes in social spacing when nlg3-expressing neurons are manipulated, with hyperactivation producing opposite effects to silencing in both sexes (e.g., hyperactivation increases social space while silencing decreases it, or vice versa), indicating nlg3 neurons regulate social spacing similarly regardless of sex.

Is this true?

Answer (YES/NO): NO